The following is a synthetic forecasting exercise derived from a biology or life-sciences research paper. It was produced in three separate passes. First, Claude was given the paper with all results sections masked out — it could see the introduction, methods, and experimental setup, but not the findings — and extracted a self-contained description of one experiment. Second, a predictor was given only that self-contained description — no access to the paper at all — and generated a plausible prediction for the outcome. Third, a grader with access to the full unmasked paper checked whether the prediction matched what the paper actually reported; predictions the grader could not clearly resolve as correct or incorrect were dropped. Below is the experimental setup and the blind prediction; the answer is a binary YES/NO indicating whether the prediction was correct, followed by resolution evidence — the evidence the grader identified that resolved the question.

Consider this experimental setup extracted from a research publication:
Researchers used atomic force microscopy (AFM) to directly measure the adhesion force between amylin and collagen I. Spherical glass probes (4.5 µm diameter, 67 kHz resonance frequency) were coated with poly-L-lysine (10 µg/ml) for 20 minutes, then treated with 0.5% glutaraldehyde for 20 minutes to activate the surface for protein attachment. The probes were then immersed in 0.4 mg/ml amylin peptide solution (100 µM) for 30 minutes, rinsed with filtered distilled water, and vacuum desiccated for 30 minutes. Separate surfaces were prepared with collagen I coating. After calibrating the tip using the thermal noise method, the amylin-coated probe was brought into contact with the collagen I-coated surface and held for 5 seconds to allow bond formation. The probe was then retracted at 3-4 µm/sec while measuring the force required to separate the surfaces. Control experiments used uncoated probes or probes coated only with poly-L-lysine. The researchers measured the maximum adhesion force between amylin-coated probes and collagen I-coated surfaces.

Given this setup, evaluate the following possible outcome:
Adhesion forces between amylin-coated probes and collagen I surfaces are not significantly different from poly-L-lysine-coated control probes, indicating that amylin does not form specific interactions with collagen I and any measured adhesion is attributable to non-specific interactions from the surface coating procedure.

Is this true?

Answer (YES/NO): NO